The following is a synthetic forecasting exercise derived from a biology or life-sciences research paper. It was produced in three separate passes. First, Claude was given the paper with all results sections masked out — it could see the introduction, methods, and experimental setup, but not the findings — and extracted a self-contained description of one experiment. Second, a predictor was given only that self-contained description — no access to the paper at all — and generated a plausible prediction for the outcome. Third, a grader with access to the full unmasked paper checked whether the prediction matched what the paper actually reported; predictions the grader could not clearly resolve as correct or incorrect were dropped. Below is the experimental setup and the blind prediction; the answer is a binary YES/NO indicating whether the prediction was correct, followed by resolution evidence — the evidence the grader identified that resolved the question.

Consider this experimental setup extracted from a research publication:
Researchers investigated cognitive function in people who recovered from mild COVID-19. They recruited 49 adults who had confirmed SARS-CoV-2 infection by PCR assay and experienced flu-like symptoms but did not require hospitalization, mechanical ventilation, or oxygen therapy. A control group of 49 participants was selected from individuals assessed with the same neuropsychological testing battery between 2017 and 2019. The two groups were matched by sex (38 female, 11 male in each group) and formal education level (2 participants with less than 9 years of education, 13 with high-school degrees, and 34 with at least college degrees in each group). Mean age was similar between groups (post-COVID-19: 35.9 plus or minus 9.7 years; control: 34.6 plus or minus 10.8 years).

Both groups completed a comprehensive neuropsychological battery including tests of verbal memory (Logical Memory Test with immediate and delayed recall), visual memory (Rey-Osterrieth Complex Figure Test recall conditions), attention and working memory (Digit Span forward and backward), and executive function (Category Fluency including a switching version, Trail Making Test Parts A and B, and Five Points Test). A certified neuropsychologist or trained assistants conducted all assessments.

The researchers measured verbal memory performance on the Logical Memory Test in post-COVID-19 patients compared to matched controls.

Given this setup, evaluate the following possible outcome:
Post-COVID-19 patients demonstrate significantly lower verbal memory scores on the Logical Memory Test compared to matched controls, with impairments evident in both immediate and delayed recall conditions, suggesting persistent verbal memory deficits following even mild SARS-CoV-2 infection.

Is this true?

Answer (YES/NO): NO